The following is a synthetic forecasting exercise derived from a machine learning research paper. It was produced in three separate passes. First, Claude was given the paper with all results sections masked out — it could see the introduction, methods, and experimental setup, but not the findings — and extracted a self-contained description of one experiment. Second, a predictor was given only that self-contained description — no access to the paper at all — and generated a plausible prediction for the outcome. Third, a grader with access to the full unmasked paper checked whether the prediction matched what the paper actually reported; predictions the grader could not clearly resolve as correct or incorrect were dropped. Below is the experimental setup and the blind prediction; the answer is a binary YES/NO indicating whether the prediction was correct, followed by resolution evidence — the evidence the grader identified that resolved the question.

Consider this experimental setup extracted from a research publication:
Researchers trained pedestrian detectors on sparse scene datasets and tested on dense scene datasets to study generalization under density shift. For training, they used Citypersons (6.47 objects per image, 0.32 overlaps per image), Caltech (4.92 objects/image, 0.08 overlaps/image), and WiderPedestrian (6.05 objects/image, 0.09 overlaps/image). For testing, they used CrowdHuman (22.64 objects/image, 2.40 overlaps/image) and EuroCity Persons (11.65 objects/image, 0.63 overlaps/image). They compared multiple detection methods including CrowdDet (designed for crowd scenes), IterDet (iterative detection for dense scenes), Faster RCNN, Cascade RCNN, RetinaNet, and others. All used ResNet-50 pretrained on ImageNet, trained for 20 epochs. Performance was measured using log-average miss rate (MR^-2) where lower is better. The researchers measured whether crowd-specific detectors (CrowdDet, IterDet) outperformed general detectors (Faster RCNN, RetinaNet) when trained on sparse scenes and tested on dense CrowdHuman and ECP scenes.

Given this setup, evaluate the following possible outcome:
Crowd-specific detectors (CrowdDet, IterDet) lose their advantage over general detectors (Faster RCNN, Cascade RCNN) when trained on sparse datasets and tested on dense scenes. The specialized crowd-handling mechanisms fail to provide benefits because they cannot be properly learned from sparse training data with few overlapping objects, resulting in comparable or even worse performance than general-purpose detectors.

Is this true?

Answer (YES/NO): NO